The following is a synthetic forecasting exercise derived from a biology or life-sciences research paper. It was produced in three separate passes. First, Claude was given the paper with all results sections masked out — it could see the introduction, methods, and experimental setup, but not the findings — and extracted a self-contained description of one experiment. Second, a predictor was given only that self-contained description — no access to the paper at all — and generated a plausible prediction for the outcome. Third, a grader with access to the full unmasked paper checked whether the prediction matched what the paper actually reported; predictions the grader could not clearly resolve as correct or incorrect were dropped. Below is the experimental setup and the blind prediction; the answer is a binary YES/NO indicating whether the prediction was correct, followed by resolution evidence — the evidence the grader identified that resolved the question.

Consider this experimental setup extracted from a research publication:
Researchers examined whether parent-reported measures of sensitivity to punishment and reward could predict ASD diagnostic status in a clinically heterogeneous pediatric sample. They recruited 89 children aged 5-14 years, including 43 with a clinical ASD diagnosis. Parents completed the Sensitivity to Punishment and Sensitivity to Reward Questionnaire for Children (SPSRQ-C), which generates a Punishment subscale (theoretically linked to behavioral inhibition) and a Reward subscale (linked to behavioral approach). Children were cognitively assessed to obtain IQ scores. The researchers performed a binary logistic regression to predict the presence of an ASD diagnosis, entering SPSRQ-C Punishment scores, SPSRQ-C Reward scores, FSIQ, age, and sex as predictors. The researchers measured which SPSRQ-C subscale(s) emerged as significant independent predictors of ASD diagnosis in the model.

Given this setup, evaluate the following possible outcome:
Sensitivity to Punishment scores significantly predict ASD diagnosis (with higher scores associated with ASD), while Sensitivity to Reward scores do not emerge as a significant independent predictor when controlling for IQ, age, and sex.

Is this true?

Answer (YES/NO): YES